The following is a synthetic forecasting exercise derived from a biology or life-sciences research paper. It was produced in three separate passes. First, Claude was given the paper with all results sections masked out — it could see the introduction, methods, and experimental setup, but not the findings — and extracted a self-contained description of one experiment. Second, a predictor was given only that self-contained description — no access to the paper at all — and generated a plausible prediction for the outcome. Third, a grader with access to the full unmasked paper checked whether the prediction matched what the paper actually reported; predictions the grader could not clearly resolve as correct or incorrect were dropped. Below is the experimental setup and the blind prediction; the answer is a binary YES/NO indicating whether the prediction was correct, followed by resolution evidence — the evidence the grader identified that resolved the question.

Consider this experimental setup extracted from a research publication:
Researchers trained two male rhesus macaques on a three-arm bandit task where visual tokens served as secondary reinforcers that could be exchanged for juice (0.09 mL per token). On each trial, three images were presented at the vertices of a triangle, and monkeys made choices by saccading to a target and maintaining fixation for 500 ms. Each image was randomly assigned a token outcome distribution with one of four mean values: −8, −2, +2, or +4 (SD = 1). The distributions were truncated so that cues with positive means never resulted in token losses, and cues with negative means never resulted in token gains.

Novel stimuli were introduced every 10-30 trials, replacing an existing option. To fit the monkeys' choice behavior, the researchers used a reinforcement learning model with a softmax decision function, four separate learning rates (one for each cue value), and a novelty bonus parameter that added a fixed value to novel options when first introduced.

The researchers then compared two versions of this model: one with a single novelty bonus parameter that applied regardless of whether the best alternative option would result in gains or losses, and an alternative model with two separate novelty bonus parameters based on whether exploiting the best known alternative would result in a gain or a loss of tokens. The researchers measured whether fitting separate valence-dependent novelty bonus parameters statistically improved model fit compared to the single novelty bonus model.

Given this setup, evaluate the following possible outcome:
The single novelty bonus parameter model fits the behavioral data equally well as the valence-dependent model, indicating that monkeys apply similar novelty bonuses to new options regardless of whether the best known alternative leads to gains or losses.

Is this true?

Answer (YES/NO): YES